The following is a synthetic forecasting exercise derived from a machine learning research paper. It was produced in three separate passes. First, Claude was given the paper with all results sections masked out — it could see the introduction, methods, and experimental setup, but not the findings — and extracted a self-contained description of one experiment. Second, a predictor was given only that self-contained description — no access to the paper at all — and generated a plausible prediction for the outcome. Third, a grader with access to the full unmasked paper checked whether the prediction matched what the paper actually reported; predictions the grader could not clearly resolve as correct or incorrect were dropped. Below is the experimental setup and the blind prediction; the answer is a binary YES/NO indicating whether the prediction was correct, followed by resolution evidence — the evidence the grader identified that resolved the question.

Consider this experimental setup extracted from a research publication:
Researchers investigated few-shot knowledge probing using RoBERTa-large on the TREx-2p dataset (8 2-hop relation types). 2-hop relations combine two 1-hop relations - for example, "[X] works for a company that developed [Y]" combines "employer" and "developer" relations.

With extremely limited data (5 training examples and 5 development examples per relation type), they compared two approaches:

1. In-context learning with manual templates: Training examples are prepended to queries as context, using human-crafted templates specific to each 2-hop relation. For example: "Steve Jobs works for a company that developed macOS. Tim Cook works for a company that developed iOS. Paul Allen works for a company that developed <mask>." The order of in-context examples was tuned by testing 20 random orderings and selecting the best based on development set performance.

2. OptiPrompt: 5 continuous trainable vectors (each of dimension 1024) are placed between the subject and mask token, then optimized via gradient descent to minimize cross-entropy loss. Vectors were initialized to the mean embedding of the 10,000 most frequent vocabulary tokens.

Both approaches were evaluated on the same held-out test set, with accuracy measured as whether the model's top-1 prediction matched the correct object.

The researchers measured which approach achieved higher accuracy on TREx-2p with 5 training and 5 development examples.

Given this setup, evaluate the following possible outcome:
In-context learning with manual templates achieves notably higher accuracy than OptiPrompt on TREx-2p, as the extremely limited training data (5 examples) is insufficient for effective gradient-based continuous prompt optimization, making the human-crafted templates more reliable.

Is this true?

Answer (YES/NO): YES